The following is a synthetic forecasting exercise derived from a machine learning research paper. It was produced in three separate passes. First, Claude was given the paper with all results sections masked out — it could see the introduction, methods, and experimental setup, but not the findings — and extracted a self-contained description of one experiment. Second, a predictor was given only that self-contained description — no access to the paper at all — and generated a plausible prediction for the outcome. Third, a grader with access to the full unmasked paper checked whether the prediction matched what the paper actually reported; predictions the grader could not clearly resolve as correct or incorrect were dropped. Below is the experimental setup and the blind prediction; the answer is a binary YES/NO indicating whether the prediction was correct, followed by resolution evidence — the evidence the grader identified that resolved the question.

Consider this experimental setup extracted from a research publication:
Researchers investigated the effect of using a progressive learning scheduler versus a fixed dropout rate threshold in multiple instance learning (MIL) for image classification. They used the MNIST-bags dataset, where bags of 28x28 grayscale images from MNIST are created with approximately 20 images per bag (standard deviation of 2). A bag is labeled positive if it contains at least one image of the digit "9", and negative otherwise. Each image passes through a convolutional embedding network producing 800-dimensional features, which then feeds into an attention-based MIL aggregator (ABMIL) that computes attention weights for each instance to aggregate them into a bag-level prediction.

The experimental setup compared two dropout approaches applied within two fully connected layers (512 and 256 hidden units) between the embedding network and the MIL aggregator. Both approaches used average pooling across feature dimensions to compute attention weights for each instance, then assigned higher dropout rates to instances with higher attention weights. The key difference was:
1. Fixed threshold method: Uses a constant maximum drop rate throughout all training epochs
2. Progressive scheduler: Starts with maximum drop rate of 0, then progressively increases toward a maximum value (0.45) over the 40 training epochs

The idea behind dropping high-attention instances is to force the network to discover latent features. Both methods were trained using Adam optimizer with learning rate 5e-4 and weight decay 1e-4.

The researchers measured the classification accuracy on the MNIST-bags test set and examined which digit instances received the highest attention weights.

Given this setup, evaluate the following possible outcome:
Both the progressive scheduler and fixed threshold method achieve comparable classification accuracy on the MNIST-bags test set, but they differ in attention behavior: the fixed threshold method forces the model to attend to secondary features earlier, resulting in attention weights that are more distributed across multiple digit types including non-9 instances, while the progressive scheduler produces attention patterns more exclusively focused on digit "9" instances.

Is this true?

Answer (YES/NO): NO